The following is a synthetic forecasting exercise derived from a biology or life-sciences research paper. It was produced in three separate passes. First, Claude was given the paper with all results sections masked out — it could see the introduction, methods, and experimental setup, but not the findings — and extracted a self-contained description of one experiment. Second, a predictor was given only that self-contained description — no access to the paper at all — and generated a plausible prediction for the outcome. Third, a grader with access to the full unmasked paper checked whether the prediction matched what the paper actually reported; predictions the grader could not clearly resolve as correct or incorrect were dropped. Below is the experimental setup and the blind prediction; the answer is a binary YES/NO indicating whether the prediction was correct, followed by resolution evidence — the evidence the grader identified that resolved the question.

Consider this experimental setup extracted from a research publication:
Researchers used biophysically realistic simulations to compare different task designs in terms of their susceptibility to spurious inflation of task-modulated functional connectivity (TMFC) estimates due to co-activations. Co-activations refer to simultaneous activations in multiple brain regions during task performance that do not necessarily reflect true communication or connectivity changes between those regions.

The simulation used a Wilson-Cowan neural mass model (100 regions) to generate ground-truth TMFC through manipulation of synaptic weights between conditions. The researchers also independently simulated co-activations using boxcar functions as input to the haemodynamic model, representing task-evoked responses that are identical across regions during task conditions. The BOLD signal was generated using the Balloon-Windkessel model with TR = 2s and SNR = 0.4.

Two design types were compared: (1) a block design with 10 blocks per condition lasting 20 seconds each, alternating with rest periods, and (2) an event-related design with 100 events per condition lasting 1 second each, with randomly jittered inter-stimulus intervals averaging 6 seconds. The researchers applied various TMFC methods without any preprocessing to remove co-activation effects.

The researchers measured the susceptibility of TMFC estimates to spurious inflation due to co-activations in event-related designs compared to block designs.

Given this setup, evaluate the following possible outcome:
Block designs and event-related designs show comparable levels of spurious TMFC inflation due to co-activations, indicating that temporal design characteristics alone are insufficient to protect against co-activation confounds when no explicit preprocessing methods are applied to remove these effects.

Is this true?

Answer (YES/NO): NO